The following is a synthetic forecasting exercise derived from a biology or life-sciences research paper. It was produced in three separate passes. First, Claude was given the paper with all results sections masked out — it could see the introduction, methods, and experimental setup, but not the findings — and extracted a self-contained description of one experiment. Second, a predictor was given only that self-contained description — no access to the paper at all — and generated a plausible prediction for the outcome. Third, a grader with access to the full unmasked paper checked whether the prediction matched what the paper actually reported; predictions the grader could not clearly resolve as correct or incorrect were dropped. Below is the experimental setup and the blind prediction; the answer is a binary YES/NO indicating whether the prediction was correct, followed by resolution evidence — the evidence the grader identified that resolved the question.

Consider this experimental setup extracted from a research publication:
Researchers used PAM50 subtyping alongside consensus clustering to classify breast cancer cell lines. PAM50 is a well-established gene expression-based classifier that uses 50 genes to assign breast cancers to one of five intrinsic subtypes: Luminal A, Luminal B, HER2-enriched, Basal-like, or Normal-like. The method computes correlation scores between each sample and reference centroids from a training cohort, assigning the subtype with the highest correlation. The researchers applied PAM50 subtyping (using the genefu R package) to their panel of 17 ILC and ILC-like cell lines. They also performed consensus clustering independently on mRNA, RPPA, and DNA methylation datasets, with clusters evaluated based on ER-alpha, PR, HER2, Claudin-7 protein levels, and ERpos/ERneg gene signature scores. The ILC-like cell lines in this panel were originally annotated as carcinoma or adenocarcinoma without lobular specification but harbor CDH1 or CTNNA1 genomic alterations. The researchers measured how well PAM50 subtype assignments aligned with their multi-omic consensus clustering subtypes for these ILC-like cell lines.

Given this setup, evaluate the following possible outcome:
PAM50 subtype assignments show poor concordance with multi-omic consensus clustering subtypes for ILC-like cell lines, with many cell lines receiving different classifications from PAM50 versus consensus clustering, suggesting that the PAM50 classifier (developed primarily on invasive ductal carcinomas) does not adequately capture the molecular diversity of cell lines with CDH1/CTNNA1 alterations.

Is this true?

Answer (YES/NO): NO